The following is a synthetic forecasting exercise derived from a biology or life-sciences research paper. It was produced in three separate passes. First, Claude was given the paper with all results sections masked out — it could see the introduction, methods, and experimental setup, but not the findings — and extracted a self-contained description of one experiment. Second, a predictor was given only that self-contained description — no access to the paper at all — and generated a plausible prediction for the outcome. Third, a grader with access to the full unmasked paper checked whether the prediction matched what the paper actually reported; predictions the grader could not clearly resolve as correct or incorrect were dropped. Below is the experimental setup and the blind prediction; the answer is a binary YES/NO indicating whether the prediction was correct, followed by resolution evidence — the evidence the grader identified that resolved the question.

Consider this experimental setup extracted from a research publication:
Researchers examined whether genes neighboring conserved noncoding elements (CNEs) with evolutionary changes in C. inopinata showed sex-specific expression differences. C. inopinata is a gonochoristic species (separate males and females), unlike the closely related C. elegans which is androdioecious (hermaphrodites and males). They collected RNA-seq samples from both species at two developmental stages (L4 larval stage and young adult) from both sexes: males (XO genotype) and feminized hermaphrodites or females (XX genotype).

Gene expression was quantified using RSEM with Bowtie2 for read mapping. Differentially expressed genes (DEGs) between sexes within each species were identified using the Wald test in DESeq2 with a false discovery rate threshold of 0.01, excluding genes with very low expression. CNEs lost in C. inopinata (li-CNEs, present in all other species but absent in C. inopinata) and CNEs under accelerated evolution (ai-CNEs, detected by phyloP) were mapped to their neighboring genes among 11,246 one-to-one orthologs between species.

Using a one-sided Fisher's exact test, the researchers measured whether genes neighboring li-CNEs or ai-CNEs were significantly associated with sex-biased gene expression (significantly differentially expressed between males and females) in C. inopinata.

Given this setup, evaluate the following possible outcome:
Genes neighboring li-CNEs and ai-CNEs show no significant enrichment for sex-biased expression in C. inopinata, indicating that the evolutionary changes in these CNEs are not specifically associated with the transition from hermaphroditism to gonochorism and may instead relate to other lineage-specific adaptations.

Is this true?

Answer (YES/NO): YES